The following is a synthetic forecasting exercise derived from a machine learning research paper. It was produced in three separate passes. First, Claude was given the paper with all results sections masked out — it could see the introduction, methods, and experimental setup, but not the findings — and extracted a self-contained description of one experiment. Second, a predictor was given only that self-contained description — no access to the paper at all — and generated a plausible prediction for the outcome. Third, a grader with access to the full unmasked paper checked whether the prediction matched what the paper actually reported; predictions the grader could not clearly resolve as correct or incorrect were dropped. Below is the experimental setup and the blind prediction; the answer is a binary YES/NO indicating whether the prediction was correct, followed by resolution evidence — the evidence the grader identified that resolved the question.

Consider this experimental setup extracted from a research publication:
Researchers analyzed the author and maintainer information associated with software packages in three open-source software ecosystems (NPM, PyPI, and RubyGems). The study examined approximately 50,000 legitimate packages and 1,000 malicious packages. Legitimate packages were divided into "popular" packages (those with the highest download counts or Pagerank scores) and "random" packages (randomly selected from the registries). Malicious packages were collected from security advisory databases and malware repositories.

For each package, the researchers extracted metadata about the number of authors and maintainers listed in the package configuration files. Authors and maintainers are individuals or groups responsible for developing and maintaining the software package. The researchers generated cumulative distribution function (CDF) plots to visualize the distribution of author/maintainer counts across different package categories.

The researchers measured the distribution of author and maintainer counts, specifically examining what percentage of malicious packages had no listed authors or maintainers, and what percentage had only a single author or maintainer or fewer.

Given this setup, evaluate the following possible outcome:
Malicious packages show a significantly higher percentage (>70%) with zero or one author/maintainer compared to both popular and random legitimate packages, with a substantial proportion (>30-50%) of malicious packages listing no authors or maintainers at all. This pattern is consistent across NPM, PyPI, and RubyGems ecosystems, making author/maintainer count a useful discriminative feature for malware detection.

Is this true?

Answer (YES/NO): YES